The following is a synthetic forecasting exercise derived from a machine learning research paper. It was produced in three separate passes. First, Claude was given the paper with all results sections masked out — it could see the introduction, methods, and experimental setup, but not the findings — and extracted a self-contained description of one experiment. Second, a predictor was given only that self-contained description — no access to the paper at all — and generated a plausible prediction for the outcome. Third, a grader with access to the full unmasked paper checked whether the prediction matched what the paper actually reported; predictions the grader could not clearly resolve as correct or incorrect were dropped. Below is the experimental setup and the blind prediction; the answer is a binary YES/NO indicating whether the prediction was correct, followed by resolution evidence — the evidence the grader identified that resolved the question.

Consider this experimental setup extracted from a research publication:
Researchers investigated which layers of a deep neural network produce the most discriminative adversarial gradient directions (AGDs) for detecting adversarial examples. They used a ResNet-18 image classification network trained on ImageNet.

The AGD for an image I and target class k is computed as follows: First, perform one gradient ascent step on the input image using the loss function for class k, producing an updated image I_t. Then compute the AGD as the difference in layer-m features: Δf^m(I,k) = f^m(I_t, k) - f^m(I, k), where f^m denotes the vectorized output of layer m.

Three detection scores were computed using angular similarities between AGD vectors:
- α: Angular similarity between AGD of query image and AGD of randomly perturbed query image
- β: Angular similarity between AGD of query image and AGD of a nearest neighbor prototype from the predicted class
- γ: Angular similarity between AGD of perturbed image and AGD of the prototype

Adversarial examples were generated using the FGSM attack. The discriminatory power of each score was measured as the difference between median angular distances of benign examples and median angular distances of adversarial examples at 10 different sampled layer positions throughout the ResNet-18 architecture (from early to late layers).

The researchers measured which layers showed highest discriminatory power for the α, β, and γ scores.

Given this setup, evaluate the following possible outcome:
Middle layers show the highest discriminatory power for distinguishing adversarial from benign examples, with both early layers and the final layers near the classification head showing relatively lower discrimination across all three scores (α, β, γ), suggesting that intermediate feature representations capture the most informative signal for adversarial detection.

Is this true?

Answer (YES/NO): NO